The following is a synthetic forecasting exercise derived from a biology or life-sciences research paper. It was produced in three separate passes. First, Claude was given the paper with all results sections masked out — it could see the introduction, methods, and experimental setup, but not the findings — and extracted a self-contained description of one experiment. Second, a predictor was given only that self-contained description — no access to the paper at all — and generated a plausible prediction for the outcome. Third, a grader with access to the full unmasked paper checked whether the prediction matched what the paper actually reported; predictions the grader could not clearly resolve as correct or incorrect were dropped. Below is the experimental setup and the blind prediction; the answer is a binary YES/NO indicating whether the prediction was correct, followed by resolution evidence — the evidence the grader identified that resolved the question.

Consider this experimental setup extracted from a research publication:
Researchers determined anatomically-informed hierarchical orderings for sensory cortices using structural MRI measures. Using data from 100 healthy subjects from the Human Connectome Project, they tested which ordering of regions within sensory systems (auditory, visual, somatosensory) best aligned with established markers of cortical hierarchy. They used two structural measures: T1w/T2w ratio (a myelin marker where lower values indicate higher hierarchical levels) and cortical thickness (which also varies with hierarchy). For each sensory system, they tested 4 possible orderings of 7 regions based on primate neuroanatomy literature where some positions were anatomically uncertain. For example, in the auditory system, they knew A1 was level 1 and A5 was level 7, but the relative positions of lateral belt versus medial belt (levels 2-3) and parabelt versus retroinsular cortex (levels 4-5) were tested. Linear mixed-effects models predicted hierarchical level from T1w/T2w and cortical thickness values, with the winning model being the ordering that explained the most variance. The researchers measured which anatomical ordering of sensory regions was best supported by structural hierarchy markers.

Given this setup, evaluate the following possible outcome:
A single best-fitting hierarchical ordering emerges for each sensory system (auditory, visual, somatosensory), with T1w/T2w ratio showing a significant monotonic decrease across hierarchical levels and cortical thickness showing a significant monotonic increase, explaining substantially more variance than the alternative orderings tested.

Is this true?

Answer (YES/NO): NO